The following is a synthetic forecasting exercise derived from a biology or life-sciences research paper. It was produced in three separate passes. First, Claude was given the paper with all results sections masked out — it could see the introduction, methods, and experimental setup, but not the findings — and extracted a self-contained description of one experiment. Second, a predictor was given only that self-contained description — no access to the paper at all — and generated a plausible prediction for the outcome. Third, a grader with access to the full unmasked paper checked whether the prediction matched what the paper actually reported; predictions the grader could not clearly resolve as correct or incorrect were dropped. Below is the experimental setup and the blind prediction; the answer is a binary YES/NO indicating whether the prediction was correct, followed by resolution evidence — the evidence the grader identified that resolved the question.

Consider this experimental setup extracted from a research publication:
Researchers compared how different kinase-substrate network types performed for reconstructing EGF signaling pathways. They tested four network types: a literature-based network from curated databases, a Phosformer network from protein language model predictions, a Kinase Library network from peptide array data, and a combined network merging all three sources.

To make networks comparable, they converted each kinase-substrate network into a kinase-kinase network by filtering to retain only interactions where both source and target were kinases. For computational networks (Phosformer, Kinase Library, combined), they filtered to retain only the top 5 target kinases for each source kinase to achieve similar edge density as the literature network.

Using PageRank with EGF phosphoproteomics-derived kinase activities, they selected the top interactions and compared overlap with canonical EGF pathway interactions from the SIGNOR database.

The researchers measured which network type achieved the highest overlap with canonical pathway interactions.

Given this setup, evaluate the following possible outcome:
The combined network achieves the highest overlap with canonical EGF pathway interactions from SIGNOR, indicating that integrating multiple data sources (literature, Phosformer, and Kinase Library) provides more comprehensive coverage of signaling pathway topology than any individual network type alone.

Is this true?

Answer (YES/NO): NO